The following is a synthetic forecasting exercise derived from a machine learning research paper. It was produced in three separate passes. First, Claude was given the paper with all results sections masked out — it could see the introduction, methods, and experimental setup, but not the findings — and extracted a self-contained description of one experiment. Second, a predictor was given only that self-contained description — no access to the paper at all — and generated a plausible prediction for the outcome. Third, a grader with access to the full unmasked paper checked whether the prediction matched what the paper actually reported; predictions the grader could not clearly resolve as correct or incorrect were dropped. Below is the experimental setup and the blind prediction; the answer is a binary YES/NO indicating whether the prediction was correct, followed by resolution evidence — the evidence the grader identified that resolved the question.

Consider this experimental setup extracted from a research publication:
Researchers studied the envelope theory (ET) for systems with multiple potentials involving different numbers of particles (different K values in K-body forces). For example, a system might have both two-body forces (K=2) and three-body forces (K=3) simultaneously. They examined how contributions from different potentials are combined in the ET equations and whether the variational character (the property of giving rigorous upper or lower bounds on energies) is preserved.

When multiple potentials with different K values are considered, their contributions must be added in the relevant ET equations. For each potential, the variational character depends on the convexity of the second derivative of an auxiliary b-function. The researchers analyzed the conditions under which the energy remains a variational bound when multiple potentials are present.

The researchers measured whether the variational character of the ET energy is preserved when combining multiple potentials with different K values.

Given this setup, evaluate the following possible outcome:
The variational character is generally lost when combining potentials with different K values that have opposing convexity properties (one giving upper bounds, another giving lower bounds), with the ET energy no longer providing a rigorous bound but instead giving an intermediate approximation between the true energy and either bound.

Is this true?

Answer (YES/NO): NO